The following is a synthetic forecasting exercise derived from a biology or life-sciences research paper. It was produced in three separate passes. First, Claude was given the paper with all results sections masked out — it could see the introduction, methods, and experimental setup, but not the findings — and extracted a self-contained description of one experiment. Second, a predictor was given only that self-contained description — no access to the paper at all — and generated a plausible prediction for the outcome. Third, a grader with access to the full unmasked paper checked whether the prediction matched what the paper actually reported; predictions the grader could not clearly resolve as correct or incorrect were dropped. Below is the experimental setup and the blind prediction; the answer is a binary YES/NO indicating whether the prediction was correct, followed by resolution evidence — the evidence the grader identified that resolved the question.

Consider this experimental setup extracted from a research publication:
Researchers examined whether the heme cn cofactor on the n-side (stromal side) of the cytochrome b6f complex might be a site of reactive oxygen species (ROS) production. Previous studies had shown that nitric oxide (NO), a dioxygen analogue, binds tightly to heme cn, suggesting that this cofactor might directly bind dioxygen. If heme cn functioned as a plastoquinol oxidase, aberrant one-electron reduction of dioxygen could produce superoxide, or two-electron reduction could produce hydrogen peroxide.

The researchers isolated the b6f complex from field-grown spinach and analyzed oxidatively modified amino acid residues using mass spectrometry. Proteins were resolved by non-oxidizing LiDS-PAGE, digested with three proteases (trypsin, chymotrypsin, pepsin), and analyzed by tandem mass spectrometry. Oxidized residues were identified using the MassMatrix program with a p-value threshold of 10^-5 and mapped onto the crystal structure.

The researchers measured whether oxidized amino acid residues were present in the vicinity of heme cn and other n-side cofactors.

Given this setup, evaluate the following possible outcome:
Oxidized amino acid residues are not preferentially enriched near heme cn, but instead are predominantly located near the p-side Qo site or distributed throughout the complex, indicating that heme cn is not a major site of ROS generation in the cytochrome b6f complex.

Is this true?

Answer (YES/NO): YES